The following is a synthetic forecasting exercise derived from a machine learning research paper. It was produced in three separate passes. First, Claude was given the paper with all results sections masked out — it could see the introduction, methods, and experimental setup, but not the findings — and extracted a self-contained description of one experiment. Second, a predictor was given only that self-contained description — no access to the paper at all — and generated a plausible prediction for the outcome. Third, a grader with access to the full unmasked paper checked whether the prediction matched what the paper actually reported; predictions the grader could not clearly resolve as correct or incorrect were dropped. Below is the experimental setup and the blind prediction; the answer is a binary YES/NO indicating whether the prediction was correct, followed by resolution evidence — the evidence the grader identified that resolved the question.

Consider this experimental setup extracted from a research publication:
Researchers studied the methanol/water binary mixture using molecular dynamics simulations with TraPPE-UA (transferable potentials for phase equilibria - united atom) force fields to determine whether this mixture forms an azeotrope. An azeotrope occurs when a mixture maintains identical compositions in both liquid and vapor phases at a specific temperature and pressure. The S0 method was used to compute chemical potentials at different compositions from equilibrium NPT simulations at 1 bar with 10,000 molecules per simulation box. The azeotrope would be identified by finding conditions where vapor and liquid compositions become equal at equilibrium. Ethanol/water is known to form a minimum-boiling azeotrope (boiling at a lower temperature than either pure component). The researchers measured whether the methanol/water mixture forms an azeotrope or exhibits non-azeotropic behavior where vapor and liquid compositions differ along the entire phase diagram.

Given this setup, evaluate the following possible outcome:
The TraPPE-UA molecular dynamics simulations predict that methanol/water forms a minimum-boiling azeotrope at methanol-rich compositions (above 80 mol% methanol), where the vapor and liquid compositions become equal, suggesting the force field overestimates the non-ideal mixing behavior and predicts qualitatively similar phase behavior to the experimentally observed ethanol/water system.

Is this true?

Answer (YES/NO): NO